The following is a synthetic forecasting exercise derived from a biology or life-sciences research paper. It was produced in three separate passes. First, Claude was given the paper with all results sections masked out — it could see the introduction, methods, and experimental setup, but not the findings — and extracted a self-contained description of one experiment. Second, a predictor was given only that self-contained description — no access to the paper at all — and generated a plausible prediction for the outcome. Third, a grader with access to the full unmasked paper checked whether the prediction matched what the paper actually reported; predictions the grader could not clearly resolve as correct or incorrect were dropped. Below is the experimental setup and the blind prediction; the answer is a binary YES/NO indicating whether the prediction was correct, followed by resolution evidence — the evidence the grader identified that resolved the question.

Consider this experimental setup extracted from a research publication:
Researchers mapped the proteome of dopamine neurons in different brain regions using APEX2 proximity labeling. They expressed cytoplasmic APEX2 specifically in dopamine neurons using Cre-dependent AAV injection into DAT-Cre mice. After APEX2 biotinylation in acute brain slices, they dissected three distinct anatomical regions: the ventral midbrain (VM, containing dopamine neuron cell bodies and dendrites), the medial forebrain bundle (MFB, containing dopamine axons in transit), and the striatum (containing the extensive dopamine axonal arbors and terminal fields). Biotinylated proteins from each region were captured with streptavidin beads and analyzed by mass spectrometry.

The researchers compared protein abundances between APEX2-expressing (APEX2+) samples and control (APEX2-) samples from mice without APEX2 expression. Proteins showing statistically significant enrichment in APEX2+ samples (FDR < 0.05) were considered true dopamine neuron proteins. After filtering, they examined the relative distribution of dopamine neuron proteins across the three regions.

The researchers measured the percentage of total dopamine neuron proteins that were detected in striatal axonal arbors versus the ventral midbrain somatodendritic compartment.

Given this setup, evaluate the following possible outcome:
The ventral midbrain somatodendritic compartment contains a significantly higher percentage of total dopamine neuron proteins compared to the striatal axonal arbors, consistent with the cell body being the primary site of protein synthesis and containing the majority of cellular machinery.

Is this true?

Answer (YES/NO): NO